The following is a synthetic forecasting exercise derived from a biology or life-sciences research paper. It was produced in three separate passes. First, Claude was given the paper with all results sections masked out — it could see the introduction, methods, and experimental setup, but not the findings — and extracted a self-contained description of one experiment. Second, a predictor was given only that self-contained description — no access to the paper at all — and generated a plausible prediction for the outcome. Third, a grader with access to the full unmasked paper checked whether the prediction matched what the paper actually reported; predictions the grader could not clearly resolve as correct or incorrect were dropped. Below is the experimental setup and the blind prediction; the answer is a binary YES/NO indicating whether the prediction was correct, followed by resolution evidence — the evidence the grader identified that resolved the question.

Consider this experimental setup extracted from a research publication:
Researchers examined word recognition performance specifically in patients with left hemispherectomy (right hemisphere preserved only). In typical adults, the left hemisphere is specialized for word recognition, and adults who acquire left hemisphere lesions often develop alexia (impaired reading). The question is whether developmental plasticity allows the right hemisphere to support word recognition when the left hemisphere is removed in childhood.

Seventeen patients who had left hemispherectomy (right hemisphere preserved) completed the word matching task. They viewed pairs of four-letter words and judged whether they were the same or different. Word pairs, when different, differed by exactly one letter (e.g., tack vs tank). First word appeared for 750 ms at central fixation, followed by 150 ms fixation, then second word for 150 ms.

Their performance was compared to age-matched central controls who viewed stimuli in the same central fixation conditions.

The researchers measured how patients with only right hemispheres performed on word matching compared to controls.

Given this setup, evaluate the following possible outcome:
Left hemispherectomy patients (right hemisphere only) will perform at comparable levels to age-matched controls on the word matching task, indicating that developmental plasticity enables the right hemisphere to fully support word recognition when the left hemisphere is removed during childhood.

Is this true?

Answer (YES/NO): NO